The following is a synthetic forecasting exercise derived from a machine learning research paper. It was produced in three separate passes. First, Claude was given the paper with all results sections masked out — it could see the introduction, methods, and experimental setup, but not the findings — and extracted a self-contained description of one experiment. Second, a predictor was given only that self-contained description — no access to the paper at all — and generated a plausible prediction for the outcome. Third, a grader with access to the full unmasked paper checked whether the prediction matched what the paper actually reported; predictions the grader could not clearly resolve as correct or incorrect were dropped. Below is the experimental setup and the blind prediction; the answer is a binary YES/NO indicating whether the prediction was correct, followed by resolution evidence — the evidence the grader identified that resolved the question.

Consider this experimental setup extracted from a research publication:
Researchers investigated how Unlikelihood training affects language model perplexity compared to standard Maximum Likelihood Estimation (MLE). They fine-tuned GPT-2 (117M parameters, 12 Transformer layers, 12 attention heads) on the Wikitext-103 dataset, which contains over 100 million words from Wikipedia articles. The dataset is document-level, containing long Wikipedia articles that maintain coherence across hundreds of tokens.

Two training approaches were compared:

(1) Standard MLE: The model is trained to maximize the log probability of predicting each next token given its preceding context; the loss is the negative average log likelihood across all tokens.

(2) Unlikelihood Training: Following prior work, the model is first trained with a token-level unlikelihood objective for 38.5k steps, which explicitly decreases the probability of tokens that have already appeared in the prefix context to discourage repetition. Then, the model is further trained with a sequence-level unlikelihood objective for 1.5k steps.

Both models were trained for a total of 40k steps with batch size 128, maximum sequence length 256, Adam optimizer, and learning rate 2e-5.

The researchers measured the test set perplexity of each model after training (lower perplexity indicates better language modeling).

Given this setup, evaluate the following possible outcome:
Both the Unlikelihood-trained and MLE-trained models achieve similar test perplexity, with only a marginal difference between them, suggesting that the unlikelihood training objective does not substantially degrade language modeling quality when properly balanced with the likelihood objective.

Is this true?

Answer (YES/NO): NO